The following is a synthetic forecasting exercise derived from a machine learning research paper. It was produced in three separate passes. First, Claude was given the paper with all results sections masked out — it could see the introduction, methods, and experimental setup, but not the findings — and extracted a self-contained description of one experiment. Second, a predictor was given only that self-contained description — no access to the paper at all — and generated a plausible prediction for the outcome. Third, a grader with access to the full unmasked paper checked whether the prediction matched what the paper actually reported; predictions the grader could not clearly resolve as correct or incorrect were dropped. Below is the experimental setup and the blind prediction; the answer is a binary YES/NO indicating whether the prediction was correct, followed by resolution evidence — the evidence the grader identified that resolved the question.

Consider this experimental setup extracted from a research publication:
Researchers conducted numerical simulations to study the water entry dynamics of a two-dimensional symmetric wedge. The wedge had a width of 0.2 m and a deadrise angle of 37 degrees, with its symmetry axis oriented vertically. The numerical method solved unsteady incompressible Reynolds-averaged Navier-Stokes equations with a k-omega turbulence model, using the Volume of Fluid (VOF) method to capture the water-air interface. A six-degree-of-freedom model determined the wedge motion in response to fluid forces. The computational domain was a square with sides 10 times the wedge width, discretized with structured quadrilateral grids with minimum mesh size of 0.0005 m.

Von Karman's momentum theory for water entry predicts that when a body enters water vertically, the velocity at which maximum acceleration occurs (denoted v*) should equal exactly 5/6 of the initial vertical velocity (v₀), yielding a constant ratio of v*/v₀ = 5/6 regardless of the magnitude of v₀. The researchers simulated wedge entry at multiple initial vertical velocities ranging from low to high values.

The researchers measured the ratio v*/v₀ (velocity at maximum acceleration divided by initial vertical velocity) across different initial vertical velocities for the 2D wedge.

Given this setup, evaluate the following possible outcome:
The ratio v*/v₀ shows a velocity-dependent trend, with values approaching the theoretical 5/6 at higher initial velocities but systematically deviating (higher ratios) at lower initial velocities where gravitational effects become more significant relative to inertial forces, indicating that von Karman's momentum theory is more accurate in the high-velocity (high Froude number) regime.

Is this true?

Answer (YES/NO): YES